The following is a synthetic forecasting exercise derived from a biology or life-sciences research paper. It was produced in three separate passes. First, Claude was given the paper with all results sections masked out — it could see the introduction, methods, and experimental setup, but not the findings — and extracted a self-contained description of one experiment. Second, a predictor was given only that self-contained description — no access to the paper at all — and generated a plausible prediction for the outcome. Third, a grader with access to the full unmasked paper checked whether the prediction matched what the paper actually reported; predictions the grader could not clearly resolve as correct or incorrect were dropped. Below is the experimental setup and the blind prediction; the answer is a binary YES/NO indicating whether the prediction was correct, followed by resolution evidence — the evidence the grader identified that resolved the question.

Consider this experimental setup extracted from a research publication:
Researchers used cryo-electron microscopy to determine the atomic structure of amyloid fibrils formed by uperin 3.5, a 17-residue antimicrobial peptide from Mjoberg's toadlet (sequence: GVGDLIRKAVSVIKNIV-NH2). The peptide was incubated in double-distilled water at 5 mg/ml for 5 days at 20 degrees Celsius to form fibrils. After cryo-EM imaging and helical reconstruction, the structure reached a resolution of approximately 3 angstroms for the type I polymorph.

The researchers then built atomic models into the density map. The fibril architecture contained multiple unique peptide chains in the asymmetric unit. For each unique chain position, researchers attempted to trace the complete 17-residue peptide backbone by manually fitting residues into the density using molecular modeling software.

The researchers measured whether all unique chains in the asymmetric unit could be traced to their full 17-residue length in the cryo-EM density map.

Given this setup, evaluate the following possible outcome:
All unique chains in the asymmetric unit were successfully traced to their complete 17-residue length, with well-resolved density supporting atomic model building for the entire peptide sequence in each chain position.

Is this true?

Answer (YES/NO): NO